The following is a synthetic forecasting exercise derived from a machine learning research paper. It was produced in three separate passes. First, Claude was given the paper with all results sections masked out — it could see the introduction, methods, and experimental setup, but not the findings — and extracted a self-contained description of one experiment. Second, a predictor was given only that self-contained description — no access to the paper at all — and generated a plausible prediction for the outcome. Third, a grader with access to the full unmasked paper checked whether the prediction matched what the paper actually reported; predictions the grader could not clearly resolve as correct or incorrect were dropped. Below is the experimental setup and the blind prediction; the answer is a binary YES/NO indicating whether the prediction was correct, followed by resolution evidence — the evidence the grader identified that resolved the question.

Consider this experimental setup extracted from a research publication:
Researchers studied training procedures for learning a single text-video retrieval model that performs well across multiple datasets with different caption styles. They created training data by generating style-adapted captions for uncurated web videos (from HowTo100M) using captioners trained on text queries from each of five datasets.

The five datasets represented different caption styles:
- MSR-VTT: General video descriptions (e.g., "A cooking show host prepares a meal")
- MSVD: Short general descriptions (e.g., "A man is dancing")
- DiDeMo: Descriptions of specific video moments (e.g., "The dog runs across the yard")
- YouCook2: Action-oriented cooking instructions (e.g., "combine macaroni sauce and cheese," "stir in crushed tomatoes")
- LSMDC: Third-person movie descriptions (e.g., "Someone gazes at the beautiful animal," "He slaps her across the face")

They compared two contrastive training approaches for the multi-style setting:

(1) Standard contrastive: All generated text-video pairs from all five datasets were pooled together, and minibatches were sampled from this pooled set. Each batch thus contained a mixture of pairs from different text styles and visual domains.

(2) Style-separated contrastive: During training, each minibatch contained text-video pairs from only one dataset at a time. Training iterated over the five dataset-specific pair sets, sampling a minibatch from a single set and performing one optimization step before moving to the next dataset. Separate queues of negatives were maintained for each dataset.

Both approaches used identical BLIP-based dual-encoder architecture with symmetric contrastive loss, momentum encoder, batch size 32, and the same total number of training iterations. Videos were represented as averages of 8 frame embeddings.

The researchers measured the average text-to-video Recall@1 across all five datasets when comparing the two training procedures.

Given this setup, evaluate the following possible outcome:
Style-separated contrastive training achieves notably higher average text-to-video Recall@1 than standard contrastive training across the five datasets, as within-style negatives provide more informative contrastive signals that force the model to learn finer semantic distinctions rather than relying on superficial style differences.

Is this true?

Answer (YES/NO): YES